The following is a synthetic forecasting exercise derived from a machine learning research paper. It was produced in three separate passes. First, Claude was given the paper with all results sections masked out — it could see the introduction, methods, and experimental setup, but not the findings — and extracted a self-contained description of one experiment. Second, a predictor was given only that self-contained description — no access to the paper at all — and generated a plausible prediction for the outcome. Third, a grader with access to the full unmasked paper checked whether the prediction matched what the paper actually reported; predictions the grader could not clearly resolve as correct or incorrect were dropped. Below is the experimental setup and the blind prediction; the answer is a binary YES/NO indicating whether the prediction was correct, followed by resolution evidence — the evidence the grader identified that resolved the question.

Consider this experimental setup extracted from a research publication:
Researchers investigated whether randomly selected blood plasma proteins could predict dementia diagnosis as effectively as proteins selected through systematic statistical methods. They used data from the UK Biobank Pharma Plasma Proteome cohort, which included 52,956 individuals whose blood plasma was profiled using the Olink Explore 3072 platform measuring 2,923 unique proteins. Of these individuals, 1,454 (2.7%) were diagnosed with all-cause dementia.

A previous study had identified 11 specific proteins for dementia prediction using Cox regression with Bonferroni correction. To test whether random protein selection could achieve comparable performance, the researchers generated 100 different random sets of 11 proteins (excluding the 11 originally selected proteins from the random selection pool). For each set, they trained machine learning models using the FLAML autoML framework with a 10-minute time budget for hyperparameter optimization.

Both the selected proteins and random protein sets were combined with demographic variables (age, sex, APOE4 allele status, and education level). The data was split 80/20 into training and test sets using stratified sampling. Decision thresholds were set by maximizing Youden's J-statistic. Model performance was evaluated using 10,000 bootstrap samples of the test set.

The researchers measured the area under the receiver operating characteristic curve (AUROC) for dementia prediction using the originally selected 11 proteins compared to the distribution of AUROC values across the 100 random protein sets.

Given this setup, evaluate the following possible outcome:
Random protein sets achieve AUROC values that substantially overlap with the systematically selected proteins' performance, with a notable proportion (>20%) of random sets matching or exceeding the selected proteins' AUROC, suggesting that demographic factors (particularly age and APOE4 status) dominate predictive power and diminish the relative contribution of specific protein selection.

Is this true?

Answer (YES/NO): NO